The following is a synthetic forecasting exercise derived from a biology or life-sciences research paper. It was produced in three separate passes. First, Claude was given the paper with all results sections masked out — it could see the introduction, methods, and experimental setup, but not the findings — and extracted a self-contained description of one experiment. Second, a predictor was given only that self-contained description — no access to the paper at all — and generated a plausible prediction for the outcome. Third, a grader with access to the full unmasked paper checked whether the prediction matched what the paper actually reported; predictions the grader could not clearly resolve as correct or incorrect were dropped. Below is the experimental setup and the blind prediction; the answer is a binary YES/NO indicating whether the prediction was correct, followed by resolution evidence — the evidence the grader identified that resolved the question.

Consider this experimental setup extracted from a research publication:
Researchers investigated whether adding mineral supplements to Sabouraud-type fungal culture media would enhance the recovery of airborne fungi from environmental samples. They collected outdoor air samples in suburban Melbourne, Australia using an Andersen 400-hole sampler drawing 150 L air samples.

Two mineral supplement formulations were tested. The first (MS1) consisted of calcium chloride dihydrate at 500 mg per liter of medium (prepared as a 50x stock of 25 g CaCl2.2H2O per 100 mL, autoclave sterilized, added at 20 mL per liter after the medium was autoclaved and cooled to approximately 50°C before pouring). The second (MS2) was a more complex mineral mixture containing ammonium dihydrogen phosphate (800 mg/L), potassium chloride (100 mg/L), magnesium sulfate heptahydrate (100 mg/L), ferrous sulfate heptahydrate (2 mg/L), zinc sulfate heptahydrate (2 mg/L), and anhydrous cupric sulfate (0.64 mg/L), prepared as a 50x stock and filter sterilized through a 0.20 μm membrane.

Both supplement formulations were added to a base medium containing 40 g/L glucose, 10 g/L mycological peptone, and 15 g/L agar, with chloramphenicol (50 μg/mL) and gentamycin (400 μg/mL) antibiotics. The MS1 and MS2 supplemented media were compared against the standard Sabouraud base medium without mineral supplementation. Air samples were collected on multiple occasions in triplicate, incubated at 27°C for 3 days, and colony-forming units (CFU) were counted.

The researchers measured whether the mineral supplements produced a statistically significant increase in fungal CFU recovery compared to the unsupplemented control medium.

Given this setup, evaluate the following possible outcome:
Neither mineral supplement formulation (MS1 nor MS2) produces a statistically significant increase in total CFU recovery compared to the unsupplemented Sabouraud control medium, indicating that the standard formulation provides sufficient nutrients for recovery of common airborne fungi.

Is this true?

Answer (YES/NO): YES